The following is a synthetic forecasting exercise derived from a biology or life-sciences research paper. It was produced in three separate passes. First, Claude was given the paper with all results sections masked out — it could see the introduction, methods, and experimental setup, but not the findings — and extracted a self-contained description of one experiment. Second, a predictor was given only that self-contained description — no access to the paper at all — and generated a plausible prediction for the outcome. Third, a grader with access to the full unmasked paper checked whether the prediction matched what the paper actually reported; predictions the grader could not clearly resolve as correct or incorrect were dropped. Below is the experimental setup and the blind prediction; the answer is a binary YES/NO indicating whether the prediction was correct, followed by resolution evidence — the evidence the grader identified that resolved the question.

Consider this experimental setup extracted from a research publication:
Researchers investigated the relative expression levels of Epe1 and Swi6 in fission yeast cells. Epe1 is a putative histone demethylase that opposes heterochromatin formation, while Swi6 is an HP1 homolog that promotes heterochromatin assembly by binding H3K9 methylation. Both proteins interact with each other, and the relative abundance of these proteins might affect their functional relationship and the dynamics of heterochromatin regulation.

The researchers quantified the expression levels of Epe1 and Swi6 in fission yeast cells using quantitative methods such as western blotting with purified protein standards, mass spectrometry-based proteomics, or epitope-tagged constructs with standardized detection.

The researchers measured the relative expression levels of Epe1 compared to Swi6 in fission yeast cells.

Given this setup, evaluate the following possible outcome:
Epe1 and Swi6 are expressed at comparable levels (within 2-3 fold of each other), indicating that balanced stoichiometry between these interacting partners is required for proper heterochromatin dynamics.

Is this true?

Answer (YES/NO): NO